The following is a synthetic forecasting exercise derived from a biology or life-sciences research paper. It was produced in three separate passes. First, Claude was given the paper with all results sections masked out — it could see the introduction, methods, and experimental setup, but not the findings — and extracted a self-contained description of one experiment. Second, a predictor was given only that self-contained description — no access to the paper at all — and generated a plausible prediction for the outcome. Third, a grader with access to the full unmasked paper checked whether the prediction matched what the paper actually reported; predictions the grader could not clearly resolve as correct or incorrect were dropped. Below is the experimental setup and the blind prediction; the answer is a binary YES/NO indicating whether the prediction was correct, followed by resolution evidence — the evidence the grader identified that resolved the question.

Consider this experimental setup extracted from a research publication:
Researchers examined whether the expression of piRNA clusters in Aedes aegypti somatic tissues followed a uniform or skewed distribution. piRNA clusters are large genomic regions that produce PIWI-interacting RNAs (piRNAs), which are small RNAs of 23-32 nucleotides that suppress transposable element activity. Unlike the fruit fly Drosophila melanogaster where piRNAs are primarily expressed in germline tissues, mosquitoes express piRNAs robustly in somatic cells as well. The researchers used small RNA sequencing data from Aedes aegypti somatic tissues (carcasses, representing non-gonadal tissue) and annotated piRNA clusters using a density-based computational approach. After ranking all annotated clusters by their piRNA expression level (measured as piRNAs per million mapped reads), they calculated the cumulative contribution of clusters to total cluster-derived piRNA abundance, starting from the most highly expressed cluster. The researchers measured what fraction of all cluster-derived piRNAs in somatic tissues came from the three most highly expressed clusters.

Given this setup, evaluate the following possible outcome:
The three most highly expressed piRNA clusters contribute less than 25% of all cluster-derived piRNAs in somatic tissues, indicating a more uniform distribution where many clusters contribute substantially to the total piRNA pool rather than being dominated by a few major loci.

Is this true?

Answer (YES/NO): NO